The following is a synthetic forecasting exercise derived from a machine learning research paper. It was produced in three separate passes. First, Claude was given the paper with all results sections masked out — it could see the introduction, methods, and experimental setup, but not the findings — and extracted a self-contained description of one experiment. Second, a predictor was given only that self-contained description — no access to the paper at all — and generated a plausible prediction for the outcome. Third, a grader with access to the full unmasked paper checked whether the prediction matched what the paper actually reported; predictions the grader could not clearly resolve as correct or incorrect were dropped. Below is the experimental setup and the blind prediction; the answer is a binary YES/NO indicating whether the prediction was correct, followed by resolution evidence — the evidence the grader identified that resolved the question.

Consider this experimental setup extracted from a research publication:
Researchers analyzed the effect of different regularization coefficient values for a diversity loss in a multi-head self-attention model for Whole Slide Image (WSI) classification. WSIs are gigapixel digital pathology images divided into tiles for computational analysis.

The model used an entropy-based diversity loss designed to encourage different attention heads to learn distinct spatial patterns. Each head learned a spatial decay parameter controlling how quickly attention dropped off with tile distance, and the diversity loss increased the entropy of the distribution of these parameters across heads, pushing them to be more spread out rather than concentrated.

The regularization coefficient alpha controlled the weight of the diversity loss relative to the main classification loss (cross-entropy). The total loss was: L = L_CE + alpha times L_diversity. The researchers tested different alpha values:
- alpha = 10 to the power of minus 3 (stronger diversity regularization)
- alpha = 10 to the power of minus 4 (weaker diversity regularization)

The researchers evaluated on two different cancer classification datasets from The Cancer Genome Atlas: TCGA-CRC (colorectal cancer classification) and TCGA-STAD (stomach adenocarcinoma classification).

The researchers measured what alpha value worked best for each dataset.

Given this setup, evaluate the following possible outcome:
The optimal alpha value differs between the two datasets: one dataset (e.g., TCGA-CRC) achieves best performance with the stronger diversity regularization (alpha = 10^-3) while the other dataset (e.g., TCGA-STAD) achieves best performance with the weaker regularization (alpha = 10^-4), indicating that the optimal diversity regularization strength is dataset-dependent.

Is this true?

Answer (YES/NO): YES